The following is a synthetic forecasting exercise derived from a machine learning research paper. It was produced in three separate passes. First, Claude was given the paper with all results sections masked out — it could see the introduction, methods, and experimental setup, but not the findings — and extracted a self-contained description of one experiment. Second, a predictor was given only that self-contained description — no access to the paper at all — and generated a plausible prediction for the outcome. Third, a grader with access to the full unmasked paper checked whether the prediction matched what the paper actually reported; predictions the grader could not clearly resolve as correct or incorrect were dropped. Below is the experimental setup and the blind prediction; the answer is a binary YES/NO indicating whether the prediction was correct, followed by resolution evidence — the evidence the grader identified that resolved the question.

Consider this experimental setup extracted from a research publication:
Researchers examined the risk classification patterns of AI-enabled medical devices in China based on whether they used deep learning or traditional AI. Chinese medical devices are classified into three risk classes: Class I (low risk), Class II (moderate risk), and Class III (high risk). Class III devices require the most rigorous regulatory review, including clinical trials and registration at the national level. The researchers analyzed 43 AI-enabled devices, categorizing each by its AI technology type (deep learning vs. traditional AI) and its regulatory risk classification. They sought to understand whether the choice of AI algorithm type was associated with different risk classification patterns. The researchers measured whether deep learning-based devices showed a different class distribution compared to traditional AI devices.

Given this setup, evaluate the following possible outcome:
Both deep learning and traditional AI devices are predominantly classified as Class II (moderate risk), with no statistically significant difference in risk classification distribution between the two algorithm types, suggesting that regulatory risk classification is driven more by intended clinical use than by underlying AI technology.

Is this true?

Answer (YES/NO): NO